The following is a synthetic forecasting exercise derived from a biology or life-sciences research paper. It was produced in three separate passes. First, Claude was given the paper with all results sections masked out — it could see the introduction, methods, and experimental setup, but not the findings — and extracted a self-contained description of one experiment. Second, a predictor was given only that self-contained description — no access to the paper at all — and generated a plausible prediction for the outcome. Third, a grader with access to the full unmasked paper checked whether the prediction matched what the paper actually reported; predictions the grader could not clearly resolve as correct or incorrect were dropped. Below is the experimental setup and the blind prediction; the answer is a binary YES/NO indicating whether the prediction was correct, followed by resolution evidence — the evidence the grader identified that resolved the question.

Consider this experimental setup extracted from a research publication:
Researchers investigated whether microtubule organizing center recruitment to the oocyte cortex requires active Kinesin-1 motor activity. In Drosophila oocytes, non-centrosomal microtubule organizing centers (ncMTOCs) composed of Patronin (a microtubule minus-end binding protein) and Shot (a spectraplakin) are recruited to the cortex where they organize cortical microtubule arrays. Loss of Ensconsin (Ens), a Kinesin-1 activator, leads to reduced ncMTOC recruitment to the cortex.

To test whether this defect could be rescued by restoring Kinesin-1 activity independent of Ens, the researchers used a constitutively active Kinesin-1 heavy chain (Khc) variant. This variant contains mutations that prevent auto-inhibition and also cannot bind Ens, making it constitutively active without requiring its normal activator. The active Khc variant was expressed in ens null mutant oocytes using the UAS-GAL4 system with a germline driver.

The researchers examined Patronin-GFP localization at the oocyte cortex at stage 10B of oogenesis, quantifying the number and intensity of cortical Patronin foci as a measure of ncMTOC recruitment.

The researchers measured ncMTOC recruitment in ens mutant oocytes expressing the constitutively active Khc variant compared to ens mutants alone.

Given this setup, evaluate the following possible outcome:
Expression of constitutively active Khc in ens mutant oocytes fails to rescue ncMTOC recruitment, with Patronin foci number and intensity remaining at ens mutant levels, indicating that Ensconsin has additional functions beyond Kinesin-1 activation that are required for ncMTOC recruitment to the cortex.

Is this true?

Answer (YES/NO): NO